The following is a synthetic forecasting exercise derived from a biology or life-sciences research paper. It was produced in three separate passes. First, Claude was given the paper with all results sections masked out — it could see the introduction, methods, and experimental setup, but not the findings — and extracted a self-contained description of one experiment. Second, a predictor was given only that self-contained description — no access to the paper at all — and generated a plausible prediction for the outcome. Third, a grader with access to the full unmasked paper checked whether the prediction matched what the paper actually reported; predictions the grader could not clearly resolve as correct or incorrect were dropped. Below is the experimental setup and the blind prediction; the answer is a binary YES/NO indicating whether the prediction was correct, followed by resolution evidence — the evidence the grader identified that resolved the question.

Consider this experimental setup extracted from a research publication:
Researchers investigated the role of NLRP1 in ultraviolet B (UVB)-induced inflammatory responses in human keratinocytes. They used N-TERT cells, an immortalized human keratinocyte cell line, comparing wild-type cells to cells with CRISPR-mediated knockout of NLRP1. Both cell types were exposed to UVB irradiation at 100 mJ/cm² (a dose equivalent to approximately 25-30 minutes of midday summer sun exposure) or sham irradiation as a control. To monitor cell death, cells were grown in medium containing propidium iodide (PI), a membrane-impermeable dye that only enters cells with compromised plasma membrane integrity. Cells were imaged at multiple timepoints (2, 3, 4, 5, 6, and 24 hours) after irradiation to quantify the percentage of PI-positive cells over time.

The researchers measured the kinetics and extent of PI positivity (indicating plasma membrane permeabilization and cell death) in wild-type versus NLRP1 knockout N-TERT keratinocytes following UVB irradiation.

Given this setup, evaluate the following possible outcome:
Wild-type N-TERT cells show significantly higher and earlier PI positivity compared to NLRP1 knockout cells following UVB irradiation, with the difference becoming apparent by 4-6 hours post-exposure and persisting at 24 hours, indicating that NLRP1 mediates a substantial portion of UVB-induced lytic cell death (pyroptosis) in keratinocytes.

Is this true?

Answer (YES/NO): YES